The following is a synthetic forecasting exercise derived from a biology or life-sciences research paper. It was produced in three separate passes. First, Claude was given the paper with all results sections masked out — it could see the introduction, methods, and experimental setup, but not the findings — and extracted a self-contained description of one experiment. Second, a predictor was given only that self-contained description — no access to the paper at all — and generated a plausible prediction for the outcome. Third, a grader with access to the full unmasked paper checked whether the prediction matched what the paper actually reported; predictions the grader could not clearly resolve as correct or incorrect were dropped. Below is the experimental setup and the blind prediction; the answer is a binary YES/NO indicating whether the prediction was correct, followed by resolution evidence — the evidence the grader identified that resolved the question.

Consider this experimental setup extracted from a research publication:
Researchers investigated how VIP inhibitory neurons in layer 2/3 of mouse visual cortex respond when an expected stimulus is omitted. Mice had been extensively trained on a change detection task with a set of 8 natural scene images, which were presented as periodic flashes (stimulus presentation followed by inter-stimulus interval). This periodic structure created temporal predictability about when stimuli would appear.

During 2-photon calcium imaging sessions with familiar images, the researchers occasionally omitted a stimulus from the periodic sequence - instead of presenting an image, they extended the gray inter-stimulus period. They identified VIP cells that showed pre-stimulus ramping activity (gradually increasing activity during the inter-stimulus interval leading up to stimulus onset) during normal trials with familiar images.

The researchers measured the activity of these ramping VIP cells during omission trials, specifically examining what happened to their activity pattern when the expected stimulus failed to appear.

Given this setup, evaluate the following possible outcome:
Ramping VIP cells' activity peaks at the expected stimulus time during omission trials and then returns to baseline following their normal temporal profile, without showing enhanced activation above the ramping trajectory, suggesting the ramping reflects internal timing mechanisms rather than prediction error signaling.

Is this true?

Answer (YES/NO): NO